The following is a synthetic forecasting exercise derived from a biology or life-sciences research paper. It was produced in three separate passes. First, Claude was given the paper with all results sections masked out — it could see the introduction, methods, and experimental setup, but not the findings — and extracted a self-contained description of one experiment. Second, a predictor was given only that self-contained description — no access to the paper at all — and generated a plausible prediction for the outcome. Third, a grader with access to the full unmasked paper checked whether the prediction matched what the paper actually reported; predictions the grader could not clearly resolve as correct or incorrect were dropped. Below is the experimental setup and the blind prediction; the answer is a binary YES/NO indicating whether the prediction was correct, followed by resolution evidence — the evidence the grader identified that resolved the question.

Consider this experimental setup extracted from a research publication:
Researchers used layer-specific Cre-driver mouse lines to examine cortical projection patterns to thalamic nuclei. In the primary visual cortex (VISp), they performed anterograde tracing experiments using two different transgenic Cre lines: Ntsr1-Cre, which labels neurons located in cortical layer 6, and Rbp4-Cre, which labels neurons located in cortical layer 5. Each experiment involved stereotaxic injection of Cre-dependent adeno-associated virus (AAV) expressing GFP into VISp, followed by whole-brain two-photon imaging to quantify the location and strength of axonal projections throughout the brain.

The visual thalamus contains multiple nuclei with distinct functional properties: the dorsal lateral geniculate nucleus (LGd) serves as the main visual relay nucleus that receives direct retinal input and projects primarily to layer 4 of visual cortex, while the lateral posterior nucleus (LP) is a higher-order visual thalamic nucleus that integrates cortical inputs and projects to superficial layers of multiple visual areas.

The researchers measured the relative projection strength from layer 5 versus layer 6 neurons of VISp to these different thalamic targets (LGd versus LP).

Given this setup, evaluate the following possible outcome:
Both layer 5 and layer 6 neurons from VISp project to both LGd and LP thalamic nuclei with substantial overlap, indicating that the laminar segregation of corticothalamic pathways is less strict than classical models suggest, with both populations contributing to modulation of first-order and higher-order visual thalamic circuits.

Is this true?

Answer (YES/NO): NO